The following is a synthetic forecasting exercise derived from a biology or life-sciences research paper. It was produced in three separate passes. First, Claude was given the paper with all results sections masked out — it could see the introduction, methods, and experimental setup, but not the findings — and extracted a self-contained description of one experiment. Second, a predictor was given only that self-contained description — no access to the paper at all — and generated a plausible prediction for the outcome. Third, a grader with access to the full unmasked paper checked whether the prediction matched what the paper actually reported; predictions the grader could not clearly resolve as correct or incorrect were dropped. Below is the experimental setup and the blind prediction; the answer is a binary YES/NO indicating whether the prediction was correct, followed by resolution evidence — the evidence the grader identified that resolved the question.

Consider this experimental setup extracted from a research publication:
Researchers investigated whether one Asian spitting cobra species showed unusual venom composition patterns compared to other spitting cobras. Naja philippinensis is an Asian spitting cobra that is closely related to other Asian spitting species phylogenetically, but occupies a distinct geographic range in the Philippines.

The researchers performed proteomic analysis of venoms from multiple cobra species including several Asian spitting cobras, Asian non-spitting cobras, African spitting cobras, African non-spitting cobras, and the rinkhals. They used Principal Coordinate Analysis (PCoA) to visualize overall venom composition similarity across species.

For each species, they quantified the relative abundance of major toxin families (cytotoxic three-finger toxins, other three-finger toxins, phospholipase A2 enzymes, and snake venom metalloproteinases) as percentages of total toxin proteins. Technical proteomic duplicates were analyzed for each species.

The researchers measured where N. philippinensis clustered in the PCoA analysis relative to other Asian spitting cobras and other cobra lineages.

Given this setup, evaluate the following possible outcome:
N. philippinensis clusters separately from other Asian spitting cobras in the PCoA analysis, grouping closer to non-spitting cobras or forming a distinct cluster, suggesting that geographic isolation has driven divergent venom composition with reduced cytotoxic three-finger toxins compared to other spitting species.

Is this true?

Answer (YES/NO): YES